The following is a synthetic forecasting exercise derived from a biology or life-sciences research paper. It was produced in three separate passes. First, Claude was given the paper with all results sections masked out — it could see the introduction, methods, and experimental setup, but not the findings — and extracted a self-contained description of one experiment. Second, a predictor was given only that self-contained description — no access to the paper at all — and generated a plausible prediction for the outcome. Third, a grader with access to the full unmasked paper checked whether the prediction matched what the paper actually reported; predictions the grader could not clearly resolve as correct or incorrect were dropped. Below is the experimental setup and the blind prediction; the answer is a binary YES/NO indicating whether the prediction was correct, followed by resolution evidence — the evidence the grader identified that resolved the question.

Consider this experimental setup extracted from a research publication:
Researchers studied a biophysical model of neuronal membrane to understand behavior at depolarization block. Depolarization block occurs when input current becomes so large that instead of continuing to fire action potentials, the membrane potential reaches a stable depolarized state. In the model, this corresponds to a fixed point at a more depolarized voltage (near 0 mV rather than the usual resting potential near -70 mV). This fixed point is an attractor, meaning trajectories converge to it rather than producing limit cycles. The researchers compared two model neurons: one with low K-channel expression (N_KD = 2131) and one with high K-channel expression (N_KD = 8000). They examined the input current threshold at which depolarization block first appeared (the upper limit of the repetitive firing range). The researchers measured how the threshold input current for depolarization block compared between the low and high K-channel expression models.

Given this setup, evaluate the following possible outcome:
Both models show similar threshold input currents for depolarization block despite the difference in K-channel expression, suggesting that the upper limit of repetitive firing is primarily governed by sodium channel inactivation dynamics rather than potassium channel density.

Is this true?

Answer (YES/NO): NO